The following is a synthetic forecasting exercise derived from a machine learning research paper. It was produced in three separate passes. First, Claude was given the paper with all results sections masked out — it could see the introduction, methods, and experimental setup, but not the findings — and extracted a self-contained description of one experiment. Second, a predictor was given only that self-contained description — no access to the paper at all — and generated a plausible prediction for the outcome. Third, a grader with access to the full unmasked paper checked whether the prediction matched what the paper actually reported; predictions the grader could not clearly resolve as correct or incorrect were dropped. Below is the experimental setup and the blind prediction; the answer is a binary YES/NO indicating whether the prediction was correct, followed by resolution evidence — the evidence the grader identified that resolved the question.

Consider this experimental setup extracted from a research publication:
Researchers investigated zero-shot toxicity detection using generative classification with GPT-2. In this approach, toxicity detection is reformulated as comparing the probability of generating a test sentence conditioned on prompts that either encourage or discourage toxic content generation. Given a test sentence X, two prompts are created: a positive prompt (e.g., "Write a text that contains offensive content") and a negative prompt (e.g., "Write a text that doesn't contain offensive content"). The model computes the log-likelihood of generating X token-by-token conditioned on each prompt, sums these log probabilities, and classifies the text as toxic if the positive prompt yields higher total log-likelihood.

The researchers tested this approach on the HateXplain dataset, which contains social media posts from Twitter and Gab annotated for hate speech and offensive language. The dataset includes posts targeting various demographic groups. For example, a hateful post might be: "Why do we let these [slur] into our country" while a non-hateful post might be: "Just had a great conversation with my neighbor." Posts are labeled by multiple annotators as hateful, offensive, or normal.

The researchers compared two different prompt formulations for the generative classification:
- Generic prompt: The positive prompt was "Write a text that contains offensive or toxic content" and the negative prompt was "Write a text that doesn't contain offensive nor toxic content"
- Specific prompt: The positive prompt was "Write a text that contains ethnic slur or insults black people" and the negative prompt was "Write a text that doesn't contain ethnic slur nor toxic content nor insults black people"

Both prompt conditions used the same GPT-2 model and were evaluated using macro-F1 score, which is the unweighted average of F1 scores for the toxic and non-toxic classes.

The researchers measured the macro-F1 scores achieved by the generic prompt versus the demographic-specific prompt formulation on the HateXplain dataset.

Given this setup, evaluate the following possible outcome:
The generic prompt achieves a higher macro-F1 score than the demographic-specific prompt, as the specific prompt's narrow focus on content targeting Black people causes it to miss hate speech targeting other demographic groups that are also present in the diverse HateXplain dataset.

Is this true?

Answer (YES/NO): NO